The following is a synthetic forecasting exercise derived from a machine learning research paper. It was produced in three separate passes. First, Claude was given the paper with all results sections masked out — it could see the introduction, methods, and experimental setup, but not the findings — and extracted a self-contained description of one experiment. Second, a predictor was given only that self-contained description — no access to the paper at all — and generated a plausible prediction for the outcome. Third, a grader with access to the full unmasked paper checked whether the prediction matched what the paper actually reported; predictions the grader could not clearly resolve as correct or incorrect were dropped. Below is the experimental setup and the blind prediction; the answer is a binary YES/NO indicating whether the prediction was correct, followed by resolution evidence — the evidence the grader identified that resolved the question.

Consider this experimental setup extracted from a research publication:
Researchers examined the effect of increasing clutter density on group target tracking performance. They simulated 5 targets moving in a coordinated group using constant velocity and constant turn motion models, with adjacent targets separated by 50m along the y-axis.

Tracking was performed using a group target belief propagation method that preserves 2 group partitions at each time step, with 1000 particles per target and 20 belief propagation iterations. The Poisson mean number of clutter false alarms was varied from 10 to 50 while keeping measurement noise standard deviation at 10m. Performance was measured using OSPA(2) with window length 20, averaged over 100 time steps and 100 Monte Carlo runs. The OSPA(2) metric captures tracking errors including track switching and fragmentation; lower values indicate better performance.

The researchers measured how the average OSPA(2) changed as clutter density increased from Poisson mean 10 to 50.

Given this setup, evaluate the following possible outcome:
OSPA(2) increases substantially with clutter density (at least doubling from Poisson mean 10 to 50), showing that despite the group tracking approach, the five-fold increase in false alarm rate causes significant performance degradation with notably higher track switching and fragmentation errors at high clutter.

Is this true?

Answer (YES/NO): NO